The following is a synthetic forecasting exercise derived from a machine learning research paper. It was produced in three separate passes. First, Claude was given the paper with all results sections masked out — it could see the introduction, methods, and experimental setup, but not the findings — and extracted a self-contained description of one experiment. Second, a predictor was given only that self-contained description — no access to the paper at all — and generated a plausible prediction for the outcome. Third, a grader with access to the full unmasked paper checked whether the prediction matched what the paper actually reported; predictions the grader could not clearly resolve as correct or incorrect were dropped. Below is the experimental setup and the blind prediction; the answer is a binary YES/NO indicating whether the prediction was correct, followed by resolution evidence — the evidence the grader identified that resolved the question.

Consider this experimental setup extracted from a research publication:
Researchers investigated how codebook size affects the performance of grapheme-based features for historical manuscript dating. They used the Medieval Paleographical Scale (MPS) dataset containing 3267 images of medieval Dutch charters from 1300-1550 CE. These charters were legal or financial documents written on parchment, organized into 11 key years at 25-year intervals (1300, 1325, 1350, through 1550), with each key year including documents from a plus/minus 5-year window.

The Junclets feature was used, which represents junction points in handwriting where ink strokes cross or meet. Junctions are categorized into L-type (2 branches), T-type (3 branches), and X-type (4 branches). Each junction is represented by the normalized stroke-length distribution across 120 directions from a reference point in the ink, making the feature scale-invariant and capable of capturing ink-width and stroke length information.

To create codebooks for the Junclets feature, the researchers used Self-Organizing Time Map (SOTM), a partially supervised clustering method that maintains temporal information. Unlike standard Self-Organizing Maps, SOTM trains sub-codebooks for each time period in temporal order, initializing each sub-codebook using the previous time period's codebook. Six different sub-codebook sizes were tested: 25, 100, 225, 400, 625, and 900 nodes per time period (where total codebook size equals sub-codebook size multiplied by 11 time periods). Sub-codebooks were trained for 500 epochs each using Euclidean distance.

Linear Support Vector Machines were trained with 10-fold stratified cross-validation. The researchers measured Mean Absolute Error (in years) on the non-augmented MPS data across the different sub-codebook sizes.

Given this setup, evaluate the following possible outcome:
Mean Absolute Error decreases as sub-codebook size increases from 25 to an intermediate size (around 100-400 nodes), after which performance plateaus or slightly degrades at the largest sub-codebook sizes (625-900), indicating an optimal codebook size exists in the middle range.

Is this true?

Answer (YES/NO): NO